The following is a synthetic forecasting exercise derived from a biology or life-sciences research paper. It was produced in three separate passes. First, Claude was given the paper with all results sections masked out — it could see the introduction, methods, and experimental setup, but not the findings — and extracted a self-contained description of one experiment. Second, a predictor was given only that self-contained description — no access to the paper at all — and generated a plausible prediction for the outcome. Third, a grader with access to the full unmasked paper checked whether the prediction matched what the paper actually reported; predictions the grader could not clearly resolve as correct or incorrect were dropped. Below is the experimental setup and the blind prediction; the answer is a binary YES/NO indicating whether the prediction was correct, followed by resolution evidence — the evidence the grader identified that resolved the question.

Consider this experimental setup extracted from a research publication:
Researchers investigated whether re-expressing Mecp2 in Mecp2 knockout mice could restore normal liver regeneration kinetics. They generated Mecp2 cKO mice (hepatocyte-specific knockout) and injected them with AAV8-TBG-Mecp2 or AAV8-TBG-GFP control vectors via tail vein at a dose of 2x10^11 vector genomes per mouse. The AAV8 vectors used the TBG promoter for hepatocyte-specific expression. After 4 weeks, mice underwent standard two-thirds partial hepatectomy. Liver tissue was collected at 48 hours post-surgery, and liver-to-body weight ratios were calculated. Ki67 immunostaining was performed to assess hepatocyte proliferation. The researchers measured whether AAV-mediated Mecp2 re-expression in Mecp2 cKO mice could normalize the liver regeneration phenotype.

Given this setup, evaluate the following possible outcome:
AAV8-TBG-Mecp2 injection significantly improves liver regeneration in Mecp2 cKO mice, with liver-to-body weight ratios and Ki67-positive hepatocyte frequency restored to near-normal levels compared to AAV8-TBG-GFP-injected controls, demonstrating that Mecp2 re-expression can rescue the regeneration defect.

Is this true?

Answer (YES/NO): NO